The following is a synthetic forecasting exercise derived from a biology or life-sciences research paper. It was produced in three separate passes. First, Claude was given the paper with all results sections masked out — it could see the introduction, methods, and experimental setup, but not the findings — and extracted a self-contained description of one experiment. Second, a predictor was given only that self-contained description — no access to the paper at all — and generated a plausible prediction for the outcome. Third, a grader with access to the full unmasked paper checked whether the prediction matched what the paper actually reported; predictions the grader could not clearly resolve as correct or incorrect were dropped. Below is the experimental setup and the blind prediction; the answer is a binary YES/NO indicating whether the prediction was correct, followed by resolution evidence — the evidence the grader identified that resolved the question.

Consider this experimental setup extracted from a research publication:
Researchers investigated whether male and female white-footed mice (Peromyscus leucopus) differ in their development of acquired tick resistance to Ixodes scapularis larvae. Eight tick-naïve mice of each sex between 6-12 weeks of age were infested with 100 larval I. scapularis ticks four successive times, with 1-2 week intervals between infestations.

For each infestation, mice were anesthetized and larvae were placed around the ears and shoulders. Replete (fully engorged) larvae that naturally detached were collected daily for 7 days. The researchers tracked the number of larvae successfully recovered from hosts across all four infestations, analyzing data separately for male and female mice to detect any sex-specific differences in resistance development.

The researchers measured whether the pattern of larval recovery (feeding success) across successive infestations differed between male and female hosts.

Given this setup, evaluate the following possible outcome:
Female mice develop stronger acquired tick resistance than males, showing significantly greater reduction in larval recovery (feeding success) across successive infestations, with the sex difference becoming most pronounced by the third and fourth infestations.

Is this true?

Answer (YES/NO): NO